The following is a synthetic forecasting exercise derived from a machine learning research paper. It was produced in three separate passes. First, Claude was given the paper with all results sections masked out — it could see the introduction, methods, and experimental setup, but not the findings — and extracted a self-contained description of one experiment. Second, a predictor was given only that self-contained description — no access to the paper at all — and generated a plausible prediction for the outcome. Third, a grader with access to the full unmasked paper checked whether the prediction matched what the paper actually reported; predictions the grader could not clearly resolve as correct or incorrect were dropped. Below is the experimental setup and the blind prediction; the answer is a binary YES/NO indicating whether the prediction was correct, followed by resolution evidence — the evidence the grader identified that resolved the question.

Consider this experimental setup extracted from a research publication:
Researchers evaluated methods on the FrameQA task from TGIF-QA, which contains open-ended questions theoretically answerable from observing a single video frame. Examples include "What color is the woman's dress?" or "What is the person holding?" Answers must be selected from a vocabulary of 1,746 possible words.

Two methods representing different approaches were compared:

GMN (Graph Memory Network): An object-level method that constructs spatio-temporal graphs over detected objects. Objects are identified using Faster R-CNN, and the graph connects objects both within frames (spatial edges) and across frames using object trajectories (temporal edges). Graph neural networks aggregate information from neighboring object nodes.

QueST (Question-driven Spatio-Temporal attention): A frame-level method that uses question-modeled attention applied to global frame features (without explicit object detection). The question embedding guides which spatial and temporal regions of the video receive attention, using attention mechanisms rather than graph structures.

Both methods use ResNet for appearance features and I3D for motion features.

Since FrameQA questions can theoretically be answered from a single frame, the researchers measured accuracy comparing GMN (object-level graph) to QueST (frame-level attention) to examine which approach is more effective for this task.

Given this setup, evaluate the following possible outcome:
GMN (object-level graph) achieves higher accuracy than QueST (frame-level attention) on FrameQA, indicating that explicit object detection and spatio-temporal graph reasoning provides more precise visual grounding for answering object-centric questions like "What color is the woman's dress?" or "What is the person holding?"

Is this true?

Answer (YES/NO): NO